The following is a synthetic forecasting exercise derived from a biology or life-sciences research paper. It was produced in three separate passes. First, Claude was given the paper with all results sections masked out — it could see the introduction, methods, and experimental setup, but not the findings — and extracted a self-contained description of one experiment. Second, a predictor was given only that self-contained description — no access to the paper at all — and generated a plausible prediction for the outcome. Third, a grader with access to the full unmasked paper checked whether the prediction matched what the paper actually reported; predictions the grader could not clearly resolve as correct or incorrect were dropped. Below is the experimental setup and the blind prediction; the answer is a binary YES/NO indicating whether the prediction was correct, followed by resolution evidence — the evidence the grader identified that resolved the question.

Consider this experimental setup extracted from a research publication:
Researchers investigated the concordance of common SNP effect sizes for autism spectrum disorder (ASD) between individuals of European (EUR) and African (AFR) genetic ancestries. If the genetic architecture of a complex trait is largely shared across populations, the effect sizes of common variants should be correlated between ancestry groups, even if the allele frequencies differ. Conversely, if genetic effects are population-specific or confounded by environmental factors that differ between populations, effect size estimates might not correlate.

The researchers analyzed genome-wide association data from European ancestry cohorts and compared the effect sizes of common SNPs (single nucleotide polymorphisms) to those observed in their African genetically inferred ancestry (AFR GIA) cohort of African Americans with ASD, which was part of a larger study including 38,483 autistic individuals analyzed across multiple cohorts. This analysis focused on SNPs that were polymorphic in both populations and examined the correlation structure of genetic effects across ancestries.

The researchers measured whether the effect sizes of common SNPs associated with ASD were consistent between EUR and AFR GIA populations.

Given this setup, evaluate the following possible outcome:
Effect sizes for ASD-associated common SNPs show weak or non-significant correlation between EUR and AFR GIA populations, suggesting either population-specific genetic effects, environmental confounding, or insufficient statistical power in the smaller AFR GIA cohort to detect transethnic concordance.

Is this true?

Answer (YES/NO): NO